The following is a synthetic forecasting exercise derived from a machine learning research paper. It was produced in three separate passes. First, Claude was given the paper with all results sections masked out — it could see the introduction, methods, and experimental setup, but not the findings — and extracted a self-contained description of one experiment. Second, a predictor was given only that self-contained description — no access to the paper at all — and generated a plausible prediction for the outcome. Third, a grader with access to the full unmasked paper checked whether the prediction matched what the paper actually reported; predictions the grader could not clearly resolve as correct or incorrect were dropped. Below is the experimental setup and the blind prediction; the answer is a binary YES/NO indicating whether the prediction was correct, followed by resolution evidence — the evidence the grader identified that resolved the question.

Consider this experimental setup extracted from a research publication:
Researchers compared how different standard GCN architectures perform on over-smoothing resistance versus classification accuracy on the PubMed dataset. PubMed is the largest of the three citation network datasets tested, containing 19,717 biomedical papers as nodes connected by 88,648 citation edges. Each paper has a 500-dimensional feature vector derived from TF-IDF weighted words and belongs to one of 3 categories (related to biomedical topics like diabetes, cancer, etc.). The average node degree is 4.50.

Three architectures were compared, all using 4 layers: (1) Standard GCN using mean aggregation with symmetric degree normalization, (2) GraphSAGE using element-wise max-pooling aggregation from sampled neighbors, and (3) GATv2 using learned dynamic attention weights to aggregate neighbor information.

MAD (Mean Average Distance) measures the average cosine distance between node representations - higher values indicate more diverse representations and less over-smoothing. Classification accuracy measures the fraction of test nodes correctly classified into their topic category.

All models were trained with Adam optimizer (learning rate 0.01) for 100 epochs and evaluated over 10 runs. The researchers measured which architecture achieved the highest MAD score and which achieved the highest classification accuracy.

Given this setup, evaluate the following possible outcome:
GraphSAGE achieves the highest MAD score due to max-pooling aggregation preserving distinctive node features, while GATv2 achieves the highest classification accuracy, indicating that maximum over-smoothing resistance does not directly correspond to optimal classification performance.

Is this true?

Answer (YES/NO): NO